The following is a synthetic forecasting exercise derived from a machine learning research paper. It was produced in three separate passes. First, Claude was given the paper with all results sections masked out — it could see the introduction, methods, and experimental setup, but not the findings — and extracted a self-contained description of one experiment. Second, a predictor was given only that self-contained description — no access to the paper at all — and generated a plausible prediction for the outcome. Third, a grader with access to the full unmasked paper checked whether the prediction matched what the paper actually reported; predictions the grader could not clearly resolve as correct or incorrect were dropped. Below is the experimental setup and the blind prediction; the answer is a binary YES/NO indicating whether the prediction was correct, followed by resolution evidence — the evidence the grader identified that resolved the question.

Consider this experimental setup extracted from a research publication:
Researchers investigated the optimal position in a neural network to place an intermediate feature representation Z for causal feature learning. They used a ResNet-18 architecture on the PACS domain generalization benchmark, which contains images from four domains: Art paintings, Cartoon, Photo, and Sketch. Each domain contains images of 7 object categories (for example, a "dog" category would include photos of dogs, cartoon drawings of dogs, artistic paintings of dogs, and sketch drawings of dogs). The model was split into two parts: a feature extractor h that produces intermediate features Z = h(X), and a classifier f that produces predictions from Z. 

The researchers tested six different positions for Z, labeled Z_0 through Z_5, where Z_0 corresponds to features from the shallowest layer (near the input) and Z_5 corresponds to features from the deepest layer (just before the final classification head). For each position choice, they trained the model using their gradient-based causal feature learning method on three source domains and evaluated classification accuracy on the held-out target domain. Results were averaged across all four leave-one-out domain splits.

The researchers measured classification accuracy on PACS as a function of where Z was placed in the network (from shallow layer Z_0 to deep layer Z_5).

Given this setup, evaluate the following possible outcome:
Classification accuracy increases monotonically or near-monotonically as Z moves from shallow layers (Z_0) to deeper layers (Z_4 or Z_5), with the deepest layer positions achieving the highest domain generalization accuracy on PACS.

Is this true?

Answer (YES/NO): NO